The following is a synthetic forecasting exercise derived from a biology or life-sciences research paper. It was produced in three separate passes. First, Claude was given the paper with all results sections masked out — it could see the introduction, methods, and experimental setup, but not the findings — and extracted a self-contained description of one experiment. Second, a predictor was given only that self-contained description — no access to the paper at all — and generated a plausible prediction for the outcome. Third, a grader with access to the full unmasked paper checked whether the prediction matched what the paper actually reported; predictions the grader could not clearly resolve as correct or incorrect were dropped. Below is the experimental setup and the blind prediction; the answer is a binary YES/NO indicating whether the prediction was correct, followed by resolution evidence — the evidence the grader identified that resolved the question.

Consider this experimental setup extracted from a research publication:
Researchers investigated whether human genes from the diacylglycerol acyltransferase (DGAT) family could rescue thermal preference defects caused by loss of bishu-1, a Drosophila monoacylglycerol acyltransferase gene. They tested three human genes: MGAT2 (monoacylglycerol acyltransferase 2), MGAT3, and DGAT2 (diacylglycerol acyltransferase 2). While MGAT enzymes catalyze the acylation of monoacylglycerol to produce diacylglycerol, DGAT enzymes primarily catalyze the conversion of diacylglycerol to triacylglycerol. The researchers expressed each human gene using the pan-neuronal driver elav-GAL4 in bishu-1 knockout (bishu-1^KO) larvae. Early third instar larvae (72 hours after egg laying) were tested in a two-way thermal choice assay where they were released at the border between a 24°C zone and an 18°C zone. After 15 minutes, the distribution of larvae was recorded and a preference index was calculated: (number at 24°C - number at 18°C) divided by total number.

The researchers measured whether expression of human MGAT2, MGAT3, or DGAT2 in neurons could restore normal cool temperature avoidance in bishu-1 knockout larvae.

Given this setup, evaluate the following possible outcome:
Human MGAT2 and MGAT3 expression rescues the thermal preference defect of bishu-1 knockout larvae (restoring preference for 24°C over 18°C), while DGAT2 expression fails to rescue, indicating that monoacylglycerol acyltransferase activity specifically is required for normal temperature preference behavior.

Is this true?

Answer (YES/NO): YES